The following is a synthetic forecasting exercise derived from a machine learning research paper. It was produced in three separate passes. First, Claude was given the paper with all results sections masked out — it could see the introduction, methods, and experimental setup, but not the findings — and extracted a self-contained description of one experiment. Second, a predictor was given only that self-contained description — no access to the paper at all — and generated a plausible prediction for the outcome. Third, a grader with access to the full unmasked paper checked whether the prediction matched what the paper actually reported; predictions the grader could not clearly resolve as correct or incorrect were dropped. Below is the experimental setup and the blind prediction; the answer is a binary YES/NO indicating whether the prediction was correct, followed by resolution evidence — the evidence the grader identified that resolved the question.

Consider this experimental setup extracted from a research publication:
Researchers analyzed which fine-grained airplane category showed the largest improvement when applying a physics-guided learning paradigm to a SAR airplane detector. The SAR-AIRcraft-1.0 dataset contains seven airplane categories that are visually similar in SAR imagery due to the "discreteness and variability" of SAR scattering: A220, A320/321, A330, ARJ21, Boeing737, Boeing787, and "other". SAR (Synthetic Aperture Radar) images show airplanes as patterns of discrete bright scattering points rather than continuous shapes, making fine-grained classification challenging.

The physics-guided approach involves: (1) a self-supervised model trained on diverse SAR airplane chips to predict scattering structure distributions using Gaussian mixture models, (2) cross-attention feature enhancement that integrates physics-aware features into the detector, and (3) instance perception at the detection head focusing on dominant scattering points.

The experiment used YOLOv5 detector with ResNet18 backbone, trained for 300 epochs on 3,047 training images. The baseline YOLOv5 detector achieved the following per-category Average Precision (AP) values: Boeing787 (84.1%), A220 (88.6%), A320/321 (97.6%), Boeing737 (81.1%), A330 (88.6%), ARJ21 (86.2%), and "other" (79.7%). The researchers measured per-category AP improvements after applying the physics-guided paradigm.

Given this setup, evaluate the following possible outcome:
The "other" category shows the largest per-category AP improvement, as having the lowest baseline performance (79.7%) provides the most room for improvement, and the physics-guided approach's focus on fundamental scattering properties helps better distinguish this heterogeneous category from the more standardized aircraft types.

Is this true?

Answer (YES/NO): NO